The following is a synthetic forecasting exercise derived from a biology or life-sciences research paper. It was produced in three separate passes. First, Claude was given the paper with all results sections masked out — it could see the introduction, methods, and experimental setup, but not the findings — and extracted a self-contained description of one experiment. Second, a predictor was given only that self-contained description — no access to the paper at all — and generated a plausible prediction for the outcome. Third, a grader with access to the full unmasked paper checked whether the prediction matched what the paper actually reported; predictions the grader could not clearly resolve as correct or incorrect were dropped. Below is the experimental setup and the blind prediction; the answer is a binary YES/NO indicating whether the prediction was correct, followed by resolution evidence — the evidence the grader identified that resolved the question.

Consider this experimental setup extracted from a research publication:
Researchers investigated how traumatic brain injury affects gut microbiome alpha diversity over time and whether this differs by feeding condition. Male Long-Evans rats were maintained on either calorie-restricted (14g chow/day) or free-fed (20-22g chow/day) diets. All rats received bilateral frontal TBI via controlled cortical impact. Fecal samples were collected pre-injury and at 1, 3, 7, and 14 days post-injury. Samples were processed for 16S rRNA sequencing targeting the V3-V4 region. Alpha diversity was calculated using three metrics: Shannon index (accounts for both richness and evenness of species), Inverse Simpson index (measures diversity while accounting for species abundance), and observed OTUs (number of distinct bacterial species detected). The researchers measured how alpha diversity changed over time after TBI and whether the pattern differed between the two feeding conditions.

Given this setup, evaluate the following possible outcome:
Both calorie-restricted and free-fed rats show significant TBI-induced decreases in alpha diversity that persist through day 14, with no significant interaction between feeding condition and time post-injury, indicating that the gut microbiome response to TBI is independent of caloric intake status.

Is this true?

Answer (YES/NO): NO